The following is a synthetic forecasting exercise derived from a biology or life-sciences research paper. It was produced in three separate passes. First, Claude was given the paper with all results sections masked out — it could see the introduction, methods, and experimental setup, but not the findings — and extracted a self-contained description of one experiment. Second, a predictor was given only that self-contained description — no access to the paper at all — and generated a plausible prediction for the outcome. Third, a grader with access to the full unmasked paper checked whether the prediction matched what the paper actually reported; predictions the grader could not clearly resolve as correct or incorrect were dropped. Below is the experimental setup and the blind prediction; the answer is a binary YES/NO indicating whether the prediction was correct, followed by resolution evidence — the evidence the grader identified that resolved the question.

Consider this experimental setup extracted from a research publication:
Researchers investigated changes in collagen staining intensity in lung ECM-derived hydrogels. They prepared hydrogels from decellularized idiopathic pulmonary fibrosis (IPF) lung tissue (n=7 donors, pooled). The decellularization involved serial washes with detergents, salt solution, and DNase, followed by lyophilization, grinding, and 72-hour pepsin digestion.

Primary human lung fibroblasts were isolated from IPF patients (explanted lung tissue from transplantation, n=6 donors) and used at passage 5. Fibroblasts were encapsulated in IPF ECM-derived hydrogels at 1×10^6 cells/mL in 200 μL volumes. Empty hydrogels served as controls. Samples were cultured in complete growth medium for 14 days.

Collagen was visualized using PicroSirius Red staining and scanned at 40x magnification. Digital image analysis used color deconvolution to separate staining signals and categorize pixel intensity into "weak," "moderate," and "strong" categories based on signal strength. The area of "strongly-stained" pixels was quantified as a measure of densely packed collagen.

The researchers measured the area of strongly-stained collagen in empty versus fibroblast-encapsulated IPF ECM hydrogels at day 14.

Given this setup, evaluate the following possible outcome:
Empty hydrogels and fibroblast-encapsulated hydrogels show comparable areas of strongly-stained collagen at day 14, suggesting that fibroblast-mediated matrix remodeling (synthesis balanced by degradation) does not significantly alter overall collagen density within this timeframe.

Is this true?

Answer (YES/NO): YES